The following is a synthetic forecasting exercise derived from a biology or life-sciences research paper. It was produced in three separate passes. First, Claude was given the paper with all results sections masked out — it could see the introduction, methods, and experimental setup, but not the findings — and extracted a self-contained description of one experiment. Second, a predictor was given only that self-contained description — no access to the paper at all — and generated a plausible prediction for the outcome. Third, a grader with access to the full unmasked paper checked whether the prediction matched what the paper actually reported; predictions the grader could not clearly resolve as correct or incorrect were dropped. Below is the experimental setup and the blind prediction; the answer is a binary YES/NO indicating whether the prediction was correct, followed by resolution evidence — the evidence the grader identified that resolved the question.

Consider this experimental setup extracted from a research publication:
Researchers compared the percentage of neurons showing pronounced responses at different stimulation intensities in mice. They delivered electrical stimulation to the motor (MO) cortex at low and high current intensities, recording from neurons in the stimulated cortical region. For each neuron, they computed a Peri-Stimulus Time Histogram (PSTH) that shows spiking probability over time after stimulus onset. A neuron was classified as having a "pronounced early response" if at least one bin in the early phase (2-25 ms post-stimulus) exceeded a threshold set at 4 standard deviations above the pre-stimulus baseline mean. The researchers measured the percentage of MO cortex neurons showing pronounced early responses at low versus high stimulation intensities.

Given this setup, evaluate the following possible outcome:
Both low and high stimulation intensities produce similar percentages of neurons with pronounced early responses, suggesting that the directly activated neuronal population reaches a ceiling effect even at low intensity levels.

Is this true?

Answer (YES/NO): NO